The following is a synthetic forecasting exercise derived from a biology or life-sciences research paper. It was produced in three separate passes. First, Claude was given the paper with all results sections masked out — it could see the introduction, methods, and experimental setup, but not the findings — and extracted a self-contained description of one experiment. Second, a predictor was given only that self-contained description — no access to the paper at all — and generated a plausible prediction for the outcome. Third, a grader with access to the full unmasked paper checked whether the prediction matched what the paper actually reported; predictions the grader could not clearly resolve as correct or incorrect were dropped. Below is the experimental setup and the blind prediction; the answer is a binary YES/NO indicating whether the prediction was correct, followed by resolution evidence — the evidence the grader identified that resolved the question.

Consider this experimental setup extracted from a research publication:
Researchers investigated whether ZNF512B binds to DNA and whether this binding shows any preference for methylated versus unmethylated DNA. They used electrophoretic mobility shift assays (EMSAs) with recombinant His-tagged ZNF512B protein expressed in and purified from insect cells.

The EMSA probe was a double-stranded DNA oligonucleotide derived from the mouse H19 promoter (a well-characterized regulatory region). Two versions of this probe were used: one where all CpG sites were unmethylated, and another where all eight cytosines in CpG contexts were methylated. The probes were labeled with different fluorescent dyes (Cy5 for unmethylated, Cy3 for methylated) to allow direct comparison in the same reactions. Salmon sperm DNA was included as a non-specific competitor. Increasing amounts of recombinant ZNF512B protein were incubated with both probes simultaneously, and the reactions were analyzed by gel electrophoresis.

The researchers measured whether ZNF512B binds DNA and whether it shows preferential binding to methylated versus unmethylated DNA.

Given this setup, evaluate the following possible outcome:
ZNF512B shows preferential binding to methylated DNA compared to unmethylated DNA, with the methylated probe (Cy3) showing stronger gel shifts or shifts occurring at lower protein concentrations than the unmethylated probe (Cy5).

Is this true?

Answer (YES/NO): NO